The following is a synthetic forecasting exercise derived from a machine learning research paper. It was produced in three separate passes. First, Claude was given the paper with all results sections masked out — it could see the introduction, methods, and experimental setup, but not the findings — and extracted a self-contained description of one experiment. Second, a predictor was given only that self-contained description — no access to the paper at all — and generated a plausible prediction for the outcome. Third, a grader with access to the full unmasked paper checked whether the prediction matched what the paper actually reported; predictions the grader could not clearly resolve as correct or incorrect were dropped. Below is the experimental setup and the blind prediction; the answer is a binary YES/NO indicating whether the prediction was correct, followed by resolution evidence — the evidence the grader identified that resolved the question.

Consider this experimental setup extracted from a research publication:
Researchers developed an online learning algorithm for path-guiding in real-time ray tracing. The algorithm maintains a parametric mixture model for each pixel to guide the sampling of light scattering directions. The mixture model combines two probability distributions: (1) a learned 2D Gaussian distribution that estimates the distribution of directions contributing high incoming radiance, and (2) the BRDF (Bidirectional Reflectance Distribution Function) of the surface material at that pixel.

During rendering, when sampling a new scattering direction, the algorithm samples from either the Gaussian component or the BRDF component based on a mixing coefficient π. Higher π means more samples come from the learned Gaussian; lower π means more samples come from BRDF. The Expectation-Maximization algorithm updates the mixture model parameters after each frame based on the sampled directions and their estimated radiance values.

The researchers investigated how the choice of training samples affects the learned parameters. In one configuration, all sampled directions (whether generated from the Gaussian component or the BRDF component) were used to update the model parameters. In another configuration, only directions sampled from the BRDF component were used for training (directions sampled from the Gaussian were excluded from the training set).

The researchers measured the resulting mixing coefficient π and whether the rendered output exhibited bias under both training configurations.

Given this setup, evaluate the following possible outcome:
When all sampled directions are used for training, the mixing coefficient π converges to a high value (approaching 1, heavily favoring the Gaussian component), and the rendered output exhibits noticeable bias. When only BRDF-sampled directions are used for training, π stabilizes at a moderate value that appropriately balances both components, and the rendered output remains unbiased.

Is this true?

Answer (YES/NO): NO